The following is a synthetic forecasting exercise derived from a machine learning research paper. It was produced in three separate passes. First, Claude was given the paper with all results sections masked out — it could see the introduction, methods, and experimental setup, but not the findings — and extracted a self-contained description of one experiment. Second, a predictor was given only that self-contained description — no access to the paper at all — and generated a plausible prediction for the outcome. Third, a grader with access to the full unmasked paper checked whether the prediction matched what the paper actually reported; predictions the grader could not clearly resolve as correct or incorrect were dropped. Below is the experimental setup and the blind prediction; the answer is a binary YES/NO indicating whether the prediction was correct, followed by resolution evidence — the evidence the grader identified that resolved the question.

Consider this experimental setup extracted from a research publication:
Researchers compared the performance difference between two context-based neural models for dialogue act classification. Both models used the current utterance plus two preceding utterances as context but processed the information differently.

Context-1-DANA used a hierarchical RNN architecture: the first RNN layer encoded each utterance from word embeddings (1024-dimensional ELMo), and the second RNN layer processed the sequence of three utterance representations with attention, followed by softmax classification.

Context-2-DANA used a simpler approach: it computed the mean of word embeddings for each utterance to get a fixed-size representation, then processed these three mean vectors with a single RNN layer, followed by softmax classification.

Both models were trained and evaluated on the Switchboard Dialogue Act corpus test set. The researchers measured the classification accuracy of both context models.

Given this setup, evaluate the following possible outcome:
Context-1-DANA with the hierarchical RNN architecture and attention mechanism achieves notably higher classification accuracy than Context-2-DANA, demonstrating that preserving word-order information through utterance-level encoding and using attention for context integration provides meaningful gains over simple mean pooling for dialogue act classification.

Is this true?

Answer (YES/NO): NO